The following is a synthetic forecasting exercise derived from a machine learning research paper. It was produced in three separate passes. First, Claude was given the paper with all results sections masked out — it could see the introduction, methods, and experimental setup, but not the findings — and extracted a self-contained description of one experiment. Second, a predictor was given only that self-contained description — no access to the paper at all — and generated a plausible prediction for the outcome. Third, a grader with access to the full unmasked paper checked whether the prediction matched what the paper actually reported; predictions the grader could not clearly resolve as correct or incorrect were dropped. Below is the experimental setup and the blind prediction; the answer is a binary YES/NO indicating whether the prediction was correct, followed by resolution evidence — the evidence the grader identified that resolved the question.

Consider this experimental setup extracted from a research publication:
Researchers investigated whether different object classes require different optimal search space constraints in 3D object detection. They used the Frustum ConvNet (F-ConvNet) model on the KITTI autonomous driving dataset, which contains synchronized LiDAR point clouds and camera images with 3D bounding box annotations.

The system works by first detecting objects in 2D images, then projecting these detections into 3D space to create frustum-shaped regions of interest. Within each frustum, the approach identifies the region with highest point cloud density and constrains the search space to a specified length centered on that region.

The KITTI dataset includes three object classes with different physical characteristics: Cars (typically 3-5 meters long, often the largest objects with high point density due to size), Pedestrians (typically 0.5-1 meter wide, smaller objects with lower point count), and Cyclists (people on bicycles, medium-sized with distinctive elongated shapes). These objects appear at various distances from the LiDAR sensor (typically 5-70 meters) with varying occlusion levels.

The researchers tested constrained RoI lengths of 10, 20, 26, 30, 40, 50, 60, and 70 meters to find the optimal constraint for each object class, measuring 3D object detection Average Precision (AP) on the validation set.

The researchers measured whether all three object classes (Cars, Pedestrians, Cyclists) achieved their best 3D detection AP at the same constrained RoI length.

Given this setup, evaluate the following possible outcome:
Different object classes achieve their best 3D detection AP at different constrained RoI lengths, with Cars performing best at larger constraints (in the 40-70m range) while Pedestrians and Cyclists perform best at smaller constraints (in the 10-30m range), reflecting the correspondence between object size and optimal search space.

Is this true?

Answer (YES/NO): NO